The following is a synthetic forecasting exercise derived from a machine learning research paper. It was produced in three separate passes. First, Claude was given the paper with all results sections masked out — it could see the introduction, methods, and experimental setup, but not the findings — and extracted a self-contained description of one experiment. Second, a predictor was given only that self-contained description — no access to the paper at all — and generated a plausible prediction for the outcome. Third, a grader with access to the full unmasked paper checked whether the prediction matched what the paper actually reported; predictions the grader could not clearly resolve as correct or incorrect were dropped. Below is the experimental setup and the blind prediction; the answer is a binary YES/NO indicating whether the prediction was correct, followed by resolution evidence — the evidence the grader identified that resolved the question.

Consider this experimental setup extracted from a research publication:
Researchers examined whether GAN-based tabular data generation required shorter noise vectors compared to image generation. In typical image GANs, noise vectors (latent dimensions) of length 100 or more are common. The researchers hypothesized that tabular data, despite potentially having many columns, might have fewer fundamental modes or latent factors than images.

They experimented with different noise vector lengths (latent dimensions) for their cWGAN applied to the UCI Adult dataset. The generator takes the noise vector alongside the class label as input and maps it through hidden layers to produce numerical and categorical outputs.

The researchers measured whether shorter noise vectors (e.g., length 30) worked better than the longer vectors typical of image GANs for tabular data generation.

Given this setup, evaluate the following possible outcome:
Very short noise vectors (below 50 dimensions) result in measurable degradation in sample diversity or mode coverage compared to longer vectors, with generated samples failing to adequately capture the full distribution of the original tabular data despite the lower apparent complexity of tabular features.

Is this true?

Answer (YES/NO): NO